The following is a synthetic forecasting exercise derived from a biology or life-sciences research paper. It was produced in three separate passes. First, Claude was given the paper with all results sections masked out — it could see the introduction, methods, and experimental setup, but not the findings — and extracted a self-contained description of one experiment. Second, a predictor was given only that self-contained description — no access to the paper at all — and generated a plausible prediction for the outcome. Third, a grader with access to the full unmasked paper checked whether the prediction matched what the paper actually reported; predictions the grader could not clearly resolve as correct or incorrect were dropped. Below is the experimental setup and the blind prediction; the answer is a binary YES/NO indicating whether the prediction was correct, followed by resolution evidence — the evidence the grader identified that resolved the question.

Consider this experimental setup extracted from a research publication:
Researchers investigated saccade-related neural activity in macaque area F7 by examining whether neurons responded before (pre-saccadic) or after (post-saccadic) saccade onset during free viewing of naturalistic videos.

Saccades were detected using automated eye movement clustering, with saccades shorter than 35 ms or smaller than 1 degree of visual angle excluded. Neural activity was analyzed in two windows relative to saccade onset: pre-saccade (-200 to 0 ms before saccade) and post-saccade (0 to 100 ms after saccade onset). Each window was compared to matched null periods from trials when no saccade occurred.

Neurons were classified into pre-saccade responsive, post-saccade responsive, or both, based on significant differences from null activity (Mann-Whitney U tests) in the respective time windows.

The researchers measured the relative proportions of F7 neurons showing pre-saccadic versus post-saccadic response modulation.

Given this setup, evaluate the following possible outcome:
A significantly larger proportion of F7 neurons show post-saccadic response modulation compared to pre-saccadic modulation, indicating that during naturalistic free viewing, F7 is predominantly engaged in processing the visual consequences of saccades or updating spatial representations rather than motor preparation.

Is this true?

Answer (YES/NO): NO